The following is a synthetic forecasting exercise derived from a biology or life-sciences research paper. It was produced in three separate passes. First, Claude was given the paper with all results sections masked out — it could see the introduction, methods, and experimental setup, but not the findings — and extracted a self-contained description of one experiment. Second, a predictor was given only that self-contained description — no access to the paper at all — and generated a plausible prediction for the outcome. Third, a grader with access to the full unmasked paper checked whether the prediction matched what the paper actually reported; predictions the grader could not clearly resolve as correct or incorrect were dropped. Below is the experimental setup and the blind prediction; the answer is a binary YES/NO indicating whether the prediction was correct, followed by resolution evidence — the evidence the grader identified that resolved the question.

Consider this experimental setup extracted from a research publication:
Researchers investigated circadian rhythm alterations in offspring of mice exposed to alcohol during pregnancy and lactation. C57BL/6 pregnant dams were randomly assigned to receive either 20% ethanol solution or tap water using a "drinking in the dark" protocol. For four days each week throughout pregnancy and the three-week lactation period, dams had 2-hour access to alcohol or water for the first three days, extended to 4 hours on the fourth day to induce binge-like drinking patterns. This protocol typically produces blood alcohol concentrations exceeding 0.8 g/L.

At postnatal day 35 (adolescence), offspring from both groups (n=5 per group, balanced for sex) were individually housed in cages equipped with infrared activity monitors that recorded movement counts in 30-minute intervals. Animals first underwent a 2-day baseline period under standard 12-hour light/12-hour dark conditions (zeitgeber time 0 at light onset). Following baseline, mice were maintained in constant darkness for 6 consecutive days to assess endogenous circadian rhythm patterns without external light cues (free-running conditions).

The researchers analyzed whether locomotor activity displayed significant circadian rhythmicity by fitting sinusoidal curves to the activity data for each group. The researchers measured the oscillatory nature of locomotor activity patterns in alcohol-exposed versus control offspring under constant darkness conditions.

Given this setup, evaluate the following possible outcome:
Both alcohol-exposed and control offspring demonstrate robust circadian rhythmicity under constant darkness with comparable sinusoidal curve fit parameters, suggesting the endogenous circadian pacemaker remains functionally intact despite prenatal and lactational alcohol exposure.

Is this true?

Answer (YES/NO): NO